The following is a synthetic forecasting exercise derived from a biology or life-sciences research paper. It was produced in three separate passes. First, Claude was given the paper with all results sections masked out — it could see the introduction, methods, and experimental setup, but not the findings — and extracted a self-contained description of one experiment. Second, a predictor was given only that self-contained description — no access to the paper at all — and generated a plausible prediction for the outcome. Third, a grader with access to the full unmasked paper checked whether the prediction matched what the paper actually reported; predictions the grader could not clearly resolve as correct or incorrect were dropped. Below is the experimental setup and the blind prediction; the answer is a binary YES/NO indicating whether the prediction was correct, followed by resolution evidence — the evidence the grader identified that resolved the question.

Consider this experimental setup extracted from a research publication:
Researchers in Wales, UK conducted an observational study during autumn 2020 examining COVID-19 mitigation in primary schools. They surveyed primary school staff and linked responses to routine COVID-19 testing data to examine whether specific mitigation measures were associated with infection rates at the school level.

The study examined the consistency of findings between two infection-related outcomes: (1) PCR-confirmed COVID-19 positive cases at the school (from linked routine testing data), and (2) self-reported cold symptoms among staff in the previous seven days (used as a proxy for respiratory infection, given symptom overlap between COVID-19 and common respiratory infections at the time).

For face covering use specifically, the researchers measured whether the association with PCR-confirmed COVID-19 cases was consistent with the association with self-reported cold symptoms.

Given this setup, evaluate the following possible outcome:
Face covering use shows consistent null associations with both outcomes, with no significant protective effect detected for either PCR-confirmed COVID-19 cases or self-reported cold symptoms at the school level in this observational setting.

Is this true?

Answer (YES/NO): NO